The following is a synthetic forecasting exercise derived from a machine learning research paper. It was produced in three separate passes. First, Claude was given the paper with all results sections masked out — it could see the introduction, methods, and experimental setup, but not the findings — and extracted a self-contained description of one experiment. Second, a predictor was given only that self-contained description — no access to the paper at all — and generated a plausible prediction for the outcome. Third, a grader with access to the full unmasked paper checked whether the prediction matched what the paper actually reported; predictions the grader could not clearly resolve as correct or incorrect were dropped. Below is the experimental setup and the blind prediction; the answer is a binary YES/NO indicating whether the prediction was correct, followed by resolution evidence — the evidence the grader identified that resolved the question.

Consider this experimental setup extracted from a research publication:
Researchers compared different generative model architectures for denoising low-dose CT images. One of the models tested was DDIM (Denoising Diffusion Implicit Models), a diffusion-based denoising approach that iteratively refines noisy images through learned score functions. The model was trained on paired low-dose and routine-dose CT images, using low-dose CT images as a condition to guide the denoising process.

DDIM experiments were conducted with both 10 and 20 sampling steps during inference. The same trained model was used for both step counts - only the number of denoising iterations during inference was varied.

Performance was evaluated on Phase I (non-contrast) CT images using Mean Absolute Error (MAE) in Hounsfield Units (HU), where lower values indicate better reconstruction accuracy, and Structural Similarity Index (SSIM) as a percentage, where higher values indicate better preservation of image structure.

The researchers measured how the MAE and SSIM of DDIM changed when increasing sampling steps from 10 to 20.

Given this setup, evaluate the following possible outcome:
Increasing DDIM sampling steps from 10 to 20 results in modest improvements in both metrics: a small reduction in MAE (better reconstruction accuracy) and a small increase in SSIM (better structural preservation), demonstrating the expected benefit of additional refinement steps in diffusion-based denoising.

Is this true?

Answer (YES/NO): YES